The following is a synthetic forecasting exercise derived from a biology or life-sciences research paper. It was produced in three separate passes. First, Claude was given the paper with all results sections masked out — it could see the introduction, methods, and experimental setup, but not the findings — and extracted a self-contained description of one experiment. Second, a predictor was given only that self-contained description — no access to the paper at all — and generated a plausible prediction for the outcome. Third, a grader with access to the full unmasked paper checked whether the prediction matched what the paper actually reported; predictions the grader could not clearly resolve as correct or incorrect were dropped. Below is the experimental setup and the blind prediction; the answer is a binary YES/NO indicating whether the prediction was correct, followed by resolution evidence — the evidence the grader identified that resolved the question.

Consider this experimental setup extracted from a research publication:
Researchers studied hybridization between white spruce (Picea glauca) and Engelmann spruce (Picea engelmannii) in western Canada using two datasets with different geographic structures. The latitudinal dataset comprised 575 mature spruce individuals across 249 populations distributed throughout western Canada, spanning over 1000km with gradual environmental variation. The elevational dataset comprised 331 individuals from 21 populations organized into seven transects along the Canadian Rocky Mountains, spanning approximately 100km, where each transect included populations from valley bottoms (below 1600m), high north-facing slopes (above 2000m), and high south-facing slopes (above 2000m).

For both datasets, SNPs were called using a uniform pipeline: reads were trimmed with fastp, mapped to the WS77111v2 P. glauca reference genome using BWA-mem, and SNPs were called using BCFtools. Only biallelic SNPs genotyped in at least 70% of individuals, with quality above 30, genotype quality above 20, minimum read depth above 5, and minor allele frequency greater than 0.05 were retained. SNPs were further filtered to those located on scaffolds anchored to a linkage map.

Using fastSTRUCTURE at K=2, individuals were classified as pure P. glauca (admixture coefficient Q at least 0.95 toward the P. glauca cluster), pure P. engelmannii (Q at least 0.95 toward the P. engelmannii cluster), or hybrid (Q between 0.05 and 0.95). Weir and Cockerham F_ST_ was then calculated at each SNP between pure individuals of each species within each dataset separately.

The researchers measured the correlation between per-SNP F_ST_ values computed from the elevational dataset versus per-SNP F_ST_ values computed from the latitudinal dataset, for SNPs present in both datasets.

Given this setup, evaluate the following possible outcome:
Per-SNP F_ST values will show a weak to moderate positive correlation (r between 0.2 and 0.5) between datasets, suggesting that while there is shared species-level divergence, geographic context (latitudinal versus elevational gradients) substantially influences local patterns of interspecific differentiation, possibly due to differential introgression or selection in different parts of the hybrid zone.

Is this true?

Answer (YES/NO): NO